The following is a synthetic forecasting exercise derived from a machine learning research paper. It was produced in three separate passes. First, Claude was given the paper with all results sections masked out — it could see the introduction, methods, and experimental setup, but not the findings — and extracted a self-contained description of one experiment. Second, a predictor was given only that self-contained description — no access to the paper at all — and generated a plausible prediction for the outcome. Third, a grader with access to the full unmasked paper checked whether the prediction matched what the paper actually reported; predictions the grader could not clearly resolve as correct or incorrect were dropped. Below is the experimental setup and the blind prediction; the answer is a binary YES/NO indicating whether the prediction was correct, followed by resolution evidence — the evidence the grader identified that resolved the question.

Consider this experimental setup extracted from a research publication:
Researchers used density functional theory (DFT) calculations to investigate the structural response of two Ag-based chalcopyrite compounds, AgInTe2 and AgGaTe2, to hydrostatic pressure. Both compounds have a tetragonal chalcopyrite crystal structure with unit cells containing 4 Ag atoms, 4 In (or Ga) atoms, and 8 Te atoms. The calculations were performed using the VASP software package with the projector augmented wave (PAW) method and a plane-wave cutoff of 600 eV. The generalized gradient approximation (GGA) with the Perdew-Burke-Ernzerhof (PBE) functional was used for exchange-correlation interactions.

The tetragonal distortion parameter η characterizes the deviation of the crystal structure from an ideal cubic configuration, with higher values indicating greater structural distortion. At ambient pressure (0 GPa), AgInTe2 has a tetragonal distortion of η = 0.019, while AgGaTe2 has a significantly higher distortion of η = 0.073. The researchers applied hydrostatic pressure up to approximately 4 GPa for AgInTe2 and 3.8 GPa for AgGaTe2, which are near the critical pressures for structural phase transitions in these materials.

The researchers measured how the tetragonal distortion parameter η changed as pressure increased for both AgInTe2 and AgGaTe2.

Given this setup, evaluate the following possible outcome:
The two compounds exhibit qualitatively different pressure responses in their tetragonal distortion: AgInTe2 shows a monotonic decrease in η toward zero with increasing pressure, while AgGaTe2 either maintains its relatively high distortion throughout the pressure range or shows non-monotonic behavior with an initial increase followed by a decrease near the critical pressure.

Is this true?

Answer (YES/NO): NO